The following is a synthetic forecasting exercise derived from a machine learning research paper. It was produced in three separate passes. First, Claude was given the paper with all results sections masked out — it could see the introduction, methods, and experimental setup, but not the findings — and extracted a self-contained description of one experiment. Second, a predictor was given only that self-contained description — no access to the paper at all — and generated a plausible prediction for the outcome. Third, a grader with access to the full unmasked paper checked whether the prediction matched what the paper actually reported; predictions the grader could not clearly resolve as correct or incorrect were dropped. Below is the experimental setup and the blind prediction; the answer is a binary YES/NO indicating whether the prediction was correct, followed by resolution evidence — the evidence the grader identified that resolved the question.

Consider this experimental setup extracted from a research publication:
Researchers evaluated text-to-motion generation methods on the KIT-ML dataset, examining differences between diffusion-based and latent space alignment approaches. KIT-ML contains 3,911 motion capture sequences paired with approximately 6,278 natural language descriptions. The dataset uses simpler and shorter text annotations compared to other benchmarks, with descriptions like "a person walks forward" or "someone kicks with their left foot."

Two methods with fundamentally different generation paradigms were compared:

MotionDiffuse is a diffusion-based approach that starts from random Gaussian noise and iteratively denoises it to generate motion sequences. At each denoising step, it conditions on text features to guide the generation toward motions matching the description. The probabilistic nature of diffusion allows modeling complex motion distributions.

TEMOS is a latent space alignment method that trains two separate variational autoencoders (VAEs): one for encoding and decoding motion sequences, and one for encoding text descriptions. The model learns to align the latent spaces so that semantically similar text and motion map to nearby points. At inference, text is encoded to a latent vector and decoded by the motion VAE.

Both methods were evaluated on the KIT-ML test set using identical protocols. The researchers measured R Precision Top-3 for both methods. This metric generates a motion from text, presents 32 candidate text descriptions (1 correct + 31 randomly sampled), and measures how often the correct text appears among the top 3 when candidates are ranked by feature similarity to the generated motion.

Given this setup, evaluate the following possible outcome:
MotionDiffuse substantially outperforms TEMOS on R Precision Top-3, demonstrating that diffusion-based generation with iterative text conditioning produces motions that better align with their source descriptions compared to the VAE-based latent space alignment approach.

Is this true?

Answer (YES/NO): YES